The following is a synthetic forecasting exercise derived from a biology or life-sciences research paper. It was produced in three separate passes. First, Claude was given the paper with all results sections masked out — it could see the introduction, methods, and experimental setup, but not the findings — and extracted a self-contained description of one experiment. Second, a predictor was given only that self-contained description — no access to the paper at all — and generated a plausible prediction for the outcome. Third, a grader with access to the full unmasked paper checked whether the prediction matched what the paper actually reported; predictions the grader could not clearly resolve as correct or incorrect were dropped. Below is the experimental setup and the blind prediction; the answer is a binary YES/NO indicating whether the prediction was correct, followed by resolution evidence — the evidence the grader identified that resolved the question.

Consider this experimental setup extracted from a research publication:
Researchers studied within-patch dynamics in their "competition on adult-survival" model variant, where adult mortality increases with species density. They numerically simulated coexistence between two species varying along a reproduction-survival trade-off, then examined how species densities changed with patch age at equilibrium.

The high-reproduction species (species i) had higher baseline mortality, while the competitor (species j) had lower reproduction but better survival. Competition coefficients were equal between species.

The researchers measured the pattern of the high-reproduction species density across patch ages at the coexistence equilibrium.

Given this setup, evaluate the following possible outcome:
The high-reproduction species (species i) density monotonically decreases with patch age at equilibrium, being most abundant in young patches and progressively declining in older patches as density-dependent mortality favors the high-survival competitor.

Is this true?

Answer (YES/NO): NO